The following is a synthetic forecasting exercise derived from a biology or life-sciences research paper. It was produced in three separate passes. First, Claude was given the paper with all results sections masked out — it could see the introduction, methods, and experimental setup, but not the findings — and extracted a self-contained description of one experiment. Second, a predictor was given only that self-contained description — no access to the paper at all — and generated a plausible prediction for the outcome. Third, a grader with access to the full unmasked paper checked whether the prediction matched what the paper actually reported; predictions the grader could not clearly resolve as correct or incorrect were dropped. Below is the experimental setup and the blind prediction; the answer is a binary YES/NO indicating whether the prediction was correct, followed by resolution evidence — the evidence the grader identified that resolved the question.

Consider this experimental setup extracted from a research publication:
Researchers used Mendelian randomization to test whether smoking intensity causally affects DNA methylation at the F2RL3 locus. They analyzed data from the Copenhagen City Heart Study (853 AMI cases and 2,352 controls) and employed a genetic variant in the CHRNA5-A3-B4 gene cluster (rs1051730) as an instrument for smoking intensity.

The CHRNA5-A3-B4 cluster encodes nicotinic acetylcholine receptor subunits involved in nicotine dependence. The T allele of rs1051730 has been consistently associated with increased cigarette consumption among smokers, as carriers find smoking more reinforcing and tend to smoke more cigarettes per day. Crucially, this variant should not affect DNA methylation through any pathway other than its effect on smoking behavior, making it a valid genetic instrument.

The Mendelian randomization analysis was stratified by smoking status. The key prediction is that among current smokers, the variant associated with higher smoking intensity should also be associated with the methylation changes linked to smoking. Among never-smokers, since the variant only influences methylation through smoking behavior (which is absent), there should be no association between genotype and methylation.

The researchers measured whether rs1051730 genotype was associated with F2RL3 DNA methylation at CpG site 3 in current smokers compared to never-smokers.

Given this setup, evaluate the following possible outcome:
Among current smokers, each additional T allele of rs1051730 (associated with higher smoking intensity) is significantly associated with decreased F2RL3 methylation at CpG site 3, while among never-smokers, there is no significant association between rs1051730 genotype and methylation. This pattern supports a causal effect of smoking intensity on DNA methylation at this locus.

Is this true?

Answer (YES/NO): YES